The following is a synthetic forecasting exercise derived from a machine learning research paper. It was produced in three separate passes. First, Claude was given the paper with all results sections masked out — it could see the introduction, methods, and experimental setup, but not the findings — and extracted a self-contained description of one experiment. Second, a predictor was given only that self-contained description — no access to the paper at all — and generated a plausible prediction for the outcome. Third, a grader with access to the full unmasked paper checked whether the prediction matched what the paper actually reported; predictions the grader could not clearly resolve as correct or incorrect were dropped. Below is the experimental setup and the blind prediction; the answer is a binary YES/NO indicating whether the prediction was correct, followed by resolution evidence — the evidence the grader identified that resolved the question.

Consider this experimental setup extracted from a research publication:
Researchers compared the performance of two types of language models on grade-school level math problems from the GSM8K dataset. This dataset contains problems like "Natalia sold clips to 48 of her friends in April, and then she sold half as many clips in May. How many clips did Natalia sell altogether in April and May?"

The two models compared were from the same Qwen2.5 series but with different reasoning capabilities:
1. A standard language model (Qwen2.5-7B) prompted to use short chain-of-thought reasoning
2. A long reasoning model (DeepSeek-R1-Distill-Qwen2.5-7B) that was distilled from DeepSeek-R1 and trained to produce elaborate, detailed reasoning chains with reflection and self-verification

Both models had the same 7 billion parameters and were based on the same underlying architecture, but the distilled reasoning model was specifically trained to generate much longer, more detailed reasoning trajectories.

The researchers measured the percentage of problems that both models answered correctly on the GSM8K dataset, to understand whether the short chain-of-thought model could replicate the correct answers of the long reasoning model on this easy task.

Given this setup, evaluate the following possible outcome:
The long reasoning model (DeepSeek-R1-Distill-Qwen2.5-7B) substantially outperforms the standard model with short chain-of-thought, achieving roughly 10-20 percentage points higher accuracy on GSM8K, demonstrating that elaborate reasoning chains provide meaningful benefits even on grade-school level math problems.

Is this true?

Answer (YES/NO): NO